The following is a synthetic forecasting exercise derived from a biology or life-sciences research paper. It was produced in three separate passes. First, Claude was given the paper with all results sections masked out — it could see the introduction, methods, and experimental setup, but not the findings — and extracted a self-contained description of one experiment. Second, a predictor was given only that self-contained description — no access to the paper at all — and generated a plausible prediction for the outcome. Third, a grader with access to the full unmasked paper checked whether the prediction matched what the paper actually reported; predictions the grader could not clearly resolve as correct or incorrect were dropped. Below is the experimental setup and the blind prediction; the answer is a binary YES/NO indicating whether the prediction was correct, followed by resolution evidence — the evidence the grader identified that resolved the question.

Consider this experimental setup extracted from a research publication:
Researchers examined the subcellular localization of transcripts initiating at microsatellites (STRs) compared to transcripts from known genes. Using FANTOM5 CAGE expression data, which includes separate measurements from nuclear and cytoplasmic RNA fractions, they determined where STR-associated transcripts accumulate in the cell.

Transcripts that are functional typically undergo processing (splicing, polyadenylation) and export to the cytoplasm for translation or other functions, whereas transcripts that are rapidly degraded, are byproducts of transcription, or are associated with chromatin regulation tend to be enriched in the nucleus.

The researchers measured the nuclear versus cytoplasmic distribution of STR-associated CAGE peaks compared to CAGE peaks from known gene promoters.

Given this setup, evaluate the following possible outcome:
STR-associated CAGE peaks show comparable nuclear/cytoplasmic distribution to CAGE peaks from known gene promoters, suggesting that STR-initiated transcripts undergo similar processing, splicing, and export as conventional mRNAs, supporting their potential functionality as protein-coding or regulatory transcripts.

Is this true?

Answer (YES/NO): NO